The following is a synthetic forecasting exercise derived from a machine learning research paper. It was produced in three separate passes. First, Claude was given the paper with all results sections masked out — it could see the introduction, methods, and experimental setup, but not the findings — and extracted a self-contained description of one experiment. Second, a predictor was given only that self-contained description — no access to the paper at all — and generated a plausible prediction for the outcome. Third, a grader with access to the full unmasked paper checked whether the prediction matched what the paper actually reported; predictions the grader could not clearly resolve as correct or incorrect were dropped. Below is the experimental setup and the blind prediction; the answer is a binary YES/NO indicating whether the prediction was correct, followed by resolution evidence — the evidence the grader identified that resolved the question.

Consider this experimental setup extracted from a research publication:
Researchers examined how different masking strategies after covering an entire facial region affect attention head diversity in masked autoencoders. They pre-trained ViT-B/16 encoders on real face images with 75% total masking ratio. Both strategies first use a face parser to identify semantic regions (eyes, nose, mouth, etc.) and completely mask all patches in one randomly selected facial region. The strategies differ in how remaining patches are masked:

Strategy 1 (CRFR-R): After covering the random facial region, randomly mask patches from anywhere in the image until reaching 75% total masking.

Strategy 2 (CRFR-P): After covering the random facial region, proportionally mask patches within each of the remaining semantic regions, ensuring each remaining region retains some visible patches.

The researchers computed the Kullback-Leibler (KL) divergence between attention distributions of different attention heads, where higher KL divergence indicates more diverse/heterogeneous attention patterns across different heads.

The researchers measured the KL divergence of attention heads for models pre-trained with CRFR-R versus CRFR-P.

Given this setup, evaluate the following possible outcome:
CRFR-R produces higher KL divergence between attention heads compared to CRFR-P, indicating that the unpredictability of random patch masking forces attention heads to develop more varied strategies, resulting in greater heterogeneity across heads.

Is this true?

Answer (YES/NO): YES